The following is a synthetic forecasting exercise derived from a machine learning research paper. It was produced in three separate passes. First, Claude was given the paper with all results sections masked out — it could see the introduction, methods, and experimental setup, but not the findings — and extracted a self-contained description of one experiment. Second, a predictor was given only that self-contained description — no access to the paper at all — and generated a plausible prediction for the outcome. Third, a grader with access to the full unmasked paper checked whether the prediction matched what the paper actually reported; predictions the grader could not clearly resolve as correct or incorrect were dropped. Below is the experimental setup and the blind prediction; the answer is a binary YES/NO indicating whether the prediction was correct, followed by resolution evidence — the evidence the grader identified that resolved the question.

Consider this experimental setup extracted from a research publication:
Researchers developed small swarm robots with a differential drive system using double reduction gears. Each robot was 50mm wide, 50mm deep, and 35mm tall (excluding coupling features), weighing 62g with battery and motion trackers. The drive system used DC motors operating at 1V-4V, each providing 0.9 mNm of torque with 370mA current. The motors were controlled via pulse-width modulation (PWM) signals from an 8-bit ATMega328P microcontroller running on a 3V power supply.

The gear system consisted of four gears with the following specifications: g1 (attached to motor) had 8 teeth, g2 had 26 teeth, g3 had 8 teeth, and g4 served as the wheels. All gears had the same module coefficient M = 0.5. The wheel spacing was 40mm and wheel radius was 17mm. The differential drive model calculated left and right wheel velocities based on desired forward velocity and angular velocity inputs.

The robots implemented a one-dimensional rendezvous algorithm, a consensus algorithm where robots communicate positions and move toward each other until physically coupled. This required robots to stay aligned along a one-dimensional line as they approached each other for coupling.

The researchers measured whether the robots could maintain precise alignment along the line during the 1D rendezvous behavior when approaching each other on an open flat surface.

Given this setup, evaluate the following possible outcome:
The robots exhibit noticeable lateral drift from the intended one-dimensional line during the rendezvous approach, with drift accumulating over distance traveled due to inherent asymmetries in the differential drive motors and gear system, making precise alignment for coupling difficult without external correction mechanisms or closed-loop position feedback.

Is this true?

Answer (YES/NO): YES